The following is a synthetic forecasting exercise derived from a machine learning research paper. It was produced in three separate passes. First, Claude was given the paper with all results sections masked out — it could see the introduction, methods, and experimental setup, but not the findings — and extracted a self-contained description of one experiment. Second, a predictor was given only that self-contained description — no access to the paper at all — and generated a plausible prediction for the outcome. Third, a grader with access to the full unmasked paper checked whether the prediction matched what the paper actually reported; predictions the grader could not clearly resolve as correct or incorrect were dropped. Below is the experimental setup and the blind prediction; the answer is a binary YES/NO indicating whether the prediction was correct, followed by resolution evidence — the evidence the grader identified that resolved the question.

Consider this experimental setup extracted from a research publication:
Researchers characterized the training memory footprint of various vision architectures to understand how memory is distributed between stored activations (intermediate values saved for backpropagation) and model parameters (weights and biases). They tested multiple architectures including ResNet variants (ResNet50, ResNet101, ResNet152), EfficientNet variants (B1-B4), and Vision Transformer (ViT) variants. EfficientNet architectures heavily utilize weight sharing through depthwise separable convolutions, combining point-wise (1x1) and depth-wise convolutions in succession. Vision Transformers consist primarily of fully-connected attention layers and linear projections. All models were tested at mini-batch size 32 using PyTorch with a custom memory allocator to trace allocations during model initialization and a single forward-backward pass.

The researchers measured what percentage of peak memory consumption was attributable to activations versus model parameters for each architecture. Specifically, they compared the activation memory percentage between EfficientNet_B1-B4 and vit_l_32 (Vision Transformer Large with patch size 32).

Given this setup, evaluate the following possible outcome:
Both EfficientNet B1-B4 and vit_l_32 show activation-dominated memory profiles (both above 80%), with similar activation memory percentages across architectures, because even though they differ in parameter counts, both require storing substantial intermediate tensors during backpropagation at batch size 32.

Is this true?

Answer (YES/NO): NO